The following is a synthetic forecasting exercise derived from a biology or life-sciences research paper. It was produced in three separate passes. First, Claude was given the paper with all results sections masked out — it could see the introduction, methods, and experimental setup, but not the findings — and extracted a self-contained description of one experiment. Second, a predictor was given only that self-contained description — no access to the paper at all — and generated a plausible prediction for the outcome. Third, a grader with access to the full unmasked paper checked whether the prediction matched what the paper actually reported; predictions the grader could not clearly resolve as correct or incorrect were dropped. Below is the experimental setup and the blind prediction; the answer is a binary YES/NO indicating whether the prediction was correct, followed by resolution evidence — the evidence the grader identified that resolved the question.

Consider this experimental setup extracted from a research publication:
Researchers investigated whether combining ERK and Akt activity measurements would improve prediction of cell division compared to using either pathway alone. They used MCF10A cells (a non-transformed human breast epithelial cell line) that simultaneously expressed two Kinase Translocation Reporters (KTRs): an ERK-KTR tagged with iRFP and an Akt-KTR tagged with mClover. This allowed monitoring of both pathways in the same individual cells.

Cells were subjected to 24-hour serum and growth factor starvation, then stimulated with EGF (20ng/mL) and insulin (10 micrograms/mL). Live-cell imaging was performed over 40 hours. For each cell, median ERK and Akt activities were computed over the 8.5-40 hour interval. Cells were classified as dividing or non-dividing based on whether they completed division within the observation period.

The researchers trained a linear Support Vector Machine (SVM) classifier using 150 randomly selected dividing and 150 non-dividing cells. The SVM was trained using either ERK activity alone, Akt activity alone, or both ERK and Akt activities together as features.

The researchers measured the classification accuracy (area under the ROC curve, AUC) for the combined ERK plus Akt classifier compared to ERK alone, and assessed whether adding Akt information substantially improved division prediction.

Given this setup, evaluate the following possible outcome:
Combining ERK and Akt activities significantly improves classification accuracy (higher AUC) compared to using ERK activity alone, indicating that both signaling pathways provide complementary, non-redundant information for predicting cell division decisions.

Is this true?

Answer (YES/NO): NO